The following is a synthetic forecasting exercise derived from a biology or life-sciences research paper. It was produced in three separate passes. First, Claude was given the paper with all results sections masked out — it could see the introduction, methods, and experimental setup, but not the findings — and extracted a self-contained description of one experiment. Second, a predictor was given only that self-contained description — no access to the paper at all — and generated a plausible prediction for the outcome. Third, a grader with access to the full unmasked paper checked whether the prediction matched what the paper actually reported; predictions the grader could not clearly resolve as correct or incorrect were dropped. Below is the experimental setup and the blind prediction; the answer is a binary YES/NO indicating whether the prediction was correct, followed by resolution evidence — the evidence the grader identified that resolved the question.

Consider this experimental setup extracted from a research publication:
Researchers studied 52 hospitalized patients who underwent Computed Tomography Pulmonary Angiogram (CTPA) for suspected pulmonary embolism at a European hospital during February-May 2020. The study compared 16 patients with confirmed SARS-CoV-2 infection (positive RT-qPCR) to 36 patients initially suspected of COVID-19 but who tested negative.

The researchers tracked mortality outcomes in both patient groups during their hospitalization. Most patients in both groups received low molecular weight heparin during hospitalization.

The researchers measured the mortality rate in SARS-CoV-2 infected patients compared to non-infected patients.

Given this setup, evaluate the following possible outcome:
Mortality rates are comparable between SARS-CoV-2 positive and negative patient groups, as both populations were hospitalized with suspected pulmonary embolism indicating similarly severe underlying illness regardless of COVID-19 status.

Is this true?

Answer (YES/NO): YES